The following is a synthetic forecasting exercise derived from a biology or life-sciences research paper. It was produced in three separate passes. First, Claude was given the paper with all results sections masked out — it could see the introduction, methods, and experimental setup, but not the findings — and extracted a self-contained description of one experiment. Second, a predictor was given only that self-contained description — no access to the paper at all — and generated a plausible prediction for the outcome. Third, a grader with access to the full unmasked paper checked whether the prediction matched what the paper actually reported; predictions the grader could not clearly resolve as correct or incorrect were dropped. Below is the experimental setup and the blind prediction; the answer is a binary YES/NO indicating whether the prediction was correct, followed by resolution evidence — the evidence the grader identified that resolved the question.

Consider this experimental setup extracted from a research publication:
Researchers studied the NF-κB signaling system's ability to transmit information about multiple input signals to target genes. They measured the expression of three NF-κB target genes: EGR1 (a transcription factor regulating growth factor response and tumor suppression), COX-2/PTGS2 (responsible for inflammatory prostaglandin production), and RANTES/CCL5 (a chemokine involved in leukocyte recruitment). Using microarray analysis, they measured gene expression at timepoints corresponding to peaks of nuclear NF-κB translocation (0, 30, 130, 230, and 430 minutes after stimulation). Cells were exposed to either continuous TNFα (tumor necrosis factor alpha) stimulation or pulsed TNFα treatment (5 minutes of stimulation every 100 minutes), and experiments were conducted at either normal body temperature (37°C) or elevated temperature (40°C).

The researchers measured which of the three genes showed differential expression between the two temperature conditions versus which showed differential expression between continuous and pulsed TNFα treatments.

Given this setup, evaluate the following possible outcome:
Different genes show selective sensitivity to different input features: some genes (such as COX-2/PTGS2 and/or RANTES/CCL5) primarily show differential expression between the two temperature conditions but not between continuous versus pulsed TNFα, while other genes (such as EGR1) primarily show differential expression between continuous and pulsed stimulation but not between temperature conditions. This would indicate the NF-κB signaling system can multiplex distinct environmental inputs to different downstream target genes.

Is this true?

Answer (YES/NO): NO